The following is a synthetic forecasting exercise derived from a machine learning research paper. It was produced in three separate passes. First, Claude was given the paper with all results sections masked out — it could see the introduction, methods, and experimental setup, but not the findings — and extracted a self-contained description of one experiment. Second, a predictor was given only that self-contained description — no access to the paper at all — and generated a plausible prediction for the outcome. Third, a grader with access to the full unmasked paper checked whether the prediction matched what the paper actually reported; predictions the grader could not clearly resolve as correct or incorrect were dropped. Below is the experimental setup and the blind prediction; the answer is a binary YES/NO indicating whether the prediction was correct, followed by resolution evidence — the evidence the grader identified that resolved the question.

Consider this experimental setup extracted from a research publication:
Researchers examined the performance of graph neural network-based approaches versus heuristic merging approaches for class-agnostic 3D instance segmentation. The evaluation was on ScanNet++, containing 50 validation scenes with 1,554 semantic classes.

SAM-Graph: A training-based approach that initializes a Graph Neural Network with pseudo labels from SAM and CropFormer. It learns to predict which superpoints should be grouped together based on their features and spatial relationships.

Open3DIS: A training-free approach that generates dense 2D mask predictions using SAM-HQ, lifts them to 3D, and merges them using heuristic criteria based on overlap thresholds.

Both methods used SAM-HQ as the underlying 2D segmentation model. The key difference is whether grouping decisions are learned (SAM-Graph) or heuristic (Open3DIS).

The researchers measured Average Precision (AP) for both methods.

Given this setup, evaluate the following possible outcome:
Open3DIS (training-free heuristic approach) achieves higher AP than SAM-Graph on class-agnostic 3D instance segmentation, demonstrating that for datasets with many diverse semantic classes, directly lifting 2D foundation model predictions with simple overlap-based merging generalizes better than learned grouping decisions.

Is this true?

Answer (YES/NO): YES